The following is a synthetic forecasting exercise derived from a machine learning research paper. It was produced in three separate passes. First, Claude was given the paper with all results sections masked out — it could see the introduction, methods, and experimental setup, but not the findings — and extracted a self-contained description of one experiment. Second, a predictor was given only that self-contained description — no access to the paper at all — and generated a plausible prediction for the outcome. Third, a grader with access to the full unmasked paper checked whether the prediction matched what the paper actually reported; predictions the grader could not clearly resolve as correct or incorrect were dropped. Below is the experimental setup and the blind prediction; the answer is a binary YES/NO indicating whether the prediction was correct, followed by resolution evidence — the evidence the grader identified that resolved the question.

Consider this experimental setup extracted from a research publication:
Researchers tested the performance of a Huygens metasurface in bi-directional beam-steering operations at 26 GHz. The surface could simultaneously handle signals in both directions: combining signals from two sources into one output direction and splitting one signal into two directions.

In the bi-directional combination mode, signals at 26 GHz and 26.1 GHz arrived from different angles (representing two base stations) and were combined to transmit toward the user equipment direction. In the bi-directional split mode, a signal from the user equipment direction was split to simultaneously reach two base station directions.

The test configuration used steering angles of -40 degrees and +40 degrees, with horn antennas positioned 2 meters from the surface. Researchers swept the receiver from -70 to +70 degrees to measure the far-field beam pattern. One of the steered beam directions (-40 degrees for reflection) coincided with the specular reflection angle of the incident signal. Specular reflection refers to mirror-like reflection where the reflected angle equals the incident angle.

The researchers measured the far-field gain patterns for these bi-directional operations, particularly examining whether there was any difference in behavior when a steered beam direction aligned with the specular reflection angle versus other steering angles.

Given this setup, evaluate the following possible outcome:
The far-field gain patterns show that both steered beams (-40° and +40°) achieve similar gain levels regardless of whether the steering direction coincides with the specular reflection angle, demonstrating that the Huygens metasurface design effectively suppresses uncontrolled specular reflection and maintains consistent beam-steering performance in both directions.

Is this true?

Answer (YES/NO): NO